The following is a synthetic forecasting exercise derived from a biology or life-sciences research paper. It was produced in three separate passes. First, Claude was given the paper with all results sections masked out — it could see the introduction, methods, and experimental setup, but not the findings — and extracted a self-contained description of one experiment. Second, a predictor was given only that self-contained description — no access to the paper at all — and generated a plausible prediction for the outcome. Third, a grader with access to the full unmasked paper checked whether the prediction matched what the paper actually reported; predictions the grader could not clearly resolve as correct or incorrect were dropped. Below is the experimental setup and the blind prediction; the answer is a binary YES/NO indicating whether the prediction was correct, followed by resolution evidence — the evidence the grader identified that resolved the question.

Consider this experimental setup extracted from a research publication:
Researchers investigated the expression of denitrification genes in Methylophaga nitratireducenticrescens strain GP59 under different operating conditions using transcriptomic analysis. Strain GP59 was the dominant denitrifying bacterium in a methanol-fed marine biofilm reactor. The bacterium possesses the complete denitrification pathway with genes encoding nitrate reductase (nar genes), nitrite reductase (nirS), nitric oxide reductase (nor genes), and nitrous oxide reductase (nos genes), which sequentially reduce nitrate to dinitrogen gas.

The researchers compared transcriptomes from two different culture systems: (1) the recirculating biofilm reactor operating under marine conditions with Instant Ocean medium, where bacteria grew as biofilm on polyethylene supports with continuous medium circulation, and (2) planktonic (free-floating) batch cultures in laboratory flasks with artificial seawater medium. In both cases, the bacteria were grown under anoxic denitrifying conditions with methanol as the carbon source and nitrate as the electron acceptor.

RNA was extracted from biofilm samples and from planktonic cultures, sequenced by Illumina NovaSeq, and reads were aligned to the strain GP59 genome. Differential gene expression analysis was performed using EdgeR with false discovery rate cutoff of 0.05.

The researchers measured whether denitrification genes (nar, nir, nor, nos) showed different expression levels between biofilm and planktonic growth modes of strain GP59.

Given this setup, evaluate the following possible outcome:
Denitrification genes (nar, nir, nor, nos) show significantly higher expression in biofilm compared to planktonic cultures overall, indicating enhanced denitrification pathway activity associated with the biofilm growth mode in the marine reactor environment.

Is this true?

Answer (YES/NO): NO